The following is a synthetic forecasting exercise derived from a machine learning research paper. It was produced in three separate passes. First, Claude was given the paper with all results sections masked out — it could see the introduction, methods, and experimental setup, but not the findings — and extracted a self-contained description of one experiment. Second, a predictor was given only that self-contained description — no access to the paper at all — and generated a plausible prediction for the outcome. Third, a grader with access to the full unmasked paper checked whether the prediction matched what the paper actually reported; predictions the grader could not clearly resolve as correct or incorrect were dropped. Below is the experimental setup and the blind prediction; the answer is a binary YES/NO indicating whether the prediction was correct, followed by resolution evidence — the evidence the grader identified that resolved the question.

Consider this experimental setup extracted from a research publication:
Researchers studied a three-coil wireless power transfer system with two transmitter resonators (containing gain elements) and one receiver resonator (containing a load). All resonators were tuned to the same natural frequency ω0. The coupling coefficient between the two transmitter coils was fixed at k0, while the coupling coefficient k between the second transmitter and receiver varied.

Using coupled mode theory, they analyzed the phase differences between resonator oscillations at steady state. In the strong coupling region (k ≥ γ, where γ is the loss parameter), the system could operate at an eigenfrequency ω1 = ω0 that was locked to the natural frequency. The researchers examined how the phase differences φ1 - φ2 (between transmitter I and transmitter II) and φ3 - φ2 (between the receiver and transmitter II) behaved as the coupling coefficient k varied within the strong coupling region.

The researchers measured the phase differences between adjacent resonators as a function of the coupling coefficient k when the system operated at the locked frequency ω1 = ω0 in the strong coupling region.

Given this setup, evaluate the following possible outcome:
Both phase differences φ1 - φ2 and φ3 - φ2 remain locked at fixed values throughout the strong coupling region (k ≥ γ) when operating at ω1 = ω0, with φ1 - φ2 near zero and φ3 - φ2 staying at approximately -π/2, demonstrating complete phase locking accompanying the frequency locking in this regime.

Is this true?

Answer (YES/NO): NO